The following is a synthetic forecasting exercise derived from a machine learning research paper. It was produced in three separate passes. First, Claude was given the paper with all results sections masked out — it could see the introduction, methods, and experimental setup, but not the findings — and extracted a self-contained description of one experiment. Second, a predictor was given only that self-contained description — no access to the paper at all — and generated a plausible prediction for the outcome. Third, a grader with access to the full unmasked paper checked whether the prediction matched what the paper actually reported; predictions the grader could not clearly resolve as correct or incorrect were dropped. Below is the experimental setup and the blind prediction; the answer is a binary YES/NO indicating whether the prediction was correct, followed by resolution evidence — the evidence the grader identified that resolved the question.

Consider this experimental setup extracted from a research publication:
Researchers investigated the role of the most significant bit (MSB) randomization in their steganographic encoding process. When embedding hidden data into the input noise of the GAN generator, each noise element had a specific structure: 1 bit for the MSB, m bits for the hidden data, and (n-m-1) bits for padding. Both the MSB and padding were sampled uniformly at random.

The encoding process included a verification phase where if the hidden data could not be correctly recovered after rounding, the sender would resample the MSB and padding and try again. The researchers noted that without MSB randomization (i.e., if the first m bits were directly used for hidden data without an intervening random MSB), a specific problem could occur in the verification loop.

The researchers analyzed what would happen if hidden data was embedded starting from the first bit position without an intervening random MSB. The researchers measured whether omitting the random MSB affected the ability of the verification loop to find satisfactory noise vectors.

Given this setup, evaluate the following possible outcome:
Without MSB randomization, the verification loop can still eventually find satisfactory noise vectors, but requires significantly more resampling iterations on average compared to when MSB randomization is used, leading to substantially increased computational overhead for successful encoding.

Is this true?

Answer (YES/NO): NO